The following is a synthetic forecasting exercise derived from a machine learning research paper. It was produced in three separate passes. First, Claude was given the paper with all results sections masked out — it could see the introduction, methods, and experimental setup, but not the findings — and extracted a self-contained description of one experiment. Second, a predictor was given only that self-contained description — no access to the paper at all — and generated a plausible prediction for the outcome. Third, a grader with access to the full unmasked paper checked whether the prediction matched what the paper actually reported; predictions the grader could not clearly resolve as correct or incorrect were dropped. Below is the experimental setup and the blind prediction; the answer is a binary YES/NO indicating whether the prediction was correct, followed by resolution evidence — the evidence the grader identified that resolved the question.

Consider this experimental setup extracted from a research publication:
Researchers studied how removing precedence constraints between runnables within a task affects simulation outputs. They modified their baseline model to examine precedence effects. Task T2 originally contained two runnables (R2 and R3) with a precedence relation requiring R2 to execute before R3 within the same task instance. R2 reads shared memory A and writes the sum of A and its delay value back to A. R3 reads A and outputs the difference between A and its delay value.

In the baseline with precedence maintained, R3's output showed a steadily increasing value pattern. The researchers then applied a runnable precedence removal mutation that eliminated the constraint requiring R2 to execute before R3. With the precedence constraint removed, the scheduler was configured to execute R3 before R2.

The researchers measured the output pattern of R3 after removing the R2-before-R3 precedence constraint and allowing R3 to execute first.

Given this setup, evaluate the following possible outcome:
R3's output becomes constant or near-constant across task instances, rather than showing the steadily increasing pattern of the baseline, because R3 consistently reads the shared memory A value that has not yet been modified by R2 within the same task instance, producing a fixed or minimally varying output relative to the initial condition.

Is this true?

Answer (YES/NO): YES